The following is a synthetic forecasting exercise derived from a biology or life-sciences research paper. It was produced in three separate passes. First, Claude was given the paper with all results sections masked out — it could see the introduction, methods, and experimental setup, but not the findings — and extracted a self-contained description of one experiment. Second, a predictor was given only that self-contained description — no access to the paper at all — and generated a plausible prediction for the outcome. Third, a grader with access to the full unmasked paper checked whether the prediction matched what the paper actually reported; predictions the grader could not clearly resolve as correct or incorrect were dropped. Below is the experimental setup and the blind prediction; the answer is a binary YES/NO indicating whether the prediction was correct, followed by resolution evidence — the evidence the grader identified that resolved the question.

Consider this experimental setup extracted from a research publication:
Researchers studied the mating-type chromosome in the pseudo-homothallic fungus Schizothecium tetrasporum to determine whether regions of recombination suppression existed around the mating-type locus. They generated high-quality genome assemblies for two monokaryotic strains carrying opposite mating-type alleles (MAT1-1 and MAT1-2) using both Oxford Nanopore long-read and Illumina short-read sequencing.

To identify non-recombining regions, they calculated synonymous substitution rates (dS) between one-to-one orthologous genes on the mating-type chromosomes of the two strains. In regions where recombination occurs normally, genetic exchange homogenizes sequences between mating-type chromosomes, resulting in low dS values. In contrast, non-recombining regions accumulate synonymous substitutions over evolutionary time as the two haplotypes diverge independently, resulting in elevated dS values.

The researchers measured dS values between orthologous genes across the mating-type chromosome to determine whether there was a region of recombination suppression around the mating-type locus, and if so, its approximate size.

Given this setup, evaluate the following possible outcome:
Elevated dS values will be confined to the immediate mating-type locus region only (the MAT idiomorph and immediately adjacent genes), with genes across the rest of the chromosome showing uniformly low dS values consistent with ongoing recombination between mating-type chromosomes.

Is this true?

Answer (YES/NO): NO